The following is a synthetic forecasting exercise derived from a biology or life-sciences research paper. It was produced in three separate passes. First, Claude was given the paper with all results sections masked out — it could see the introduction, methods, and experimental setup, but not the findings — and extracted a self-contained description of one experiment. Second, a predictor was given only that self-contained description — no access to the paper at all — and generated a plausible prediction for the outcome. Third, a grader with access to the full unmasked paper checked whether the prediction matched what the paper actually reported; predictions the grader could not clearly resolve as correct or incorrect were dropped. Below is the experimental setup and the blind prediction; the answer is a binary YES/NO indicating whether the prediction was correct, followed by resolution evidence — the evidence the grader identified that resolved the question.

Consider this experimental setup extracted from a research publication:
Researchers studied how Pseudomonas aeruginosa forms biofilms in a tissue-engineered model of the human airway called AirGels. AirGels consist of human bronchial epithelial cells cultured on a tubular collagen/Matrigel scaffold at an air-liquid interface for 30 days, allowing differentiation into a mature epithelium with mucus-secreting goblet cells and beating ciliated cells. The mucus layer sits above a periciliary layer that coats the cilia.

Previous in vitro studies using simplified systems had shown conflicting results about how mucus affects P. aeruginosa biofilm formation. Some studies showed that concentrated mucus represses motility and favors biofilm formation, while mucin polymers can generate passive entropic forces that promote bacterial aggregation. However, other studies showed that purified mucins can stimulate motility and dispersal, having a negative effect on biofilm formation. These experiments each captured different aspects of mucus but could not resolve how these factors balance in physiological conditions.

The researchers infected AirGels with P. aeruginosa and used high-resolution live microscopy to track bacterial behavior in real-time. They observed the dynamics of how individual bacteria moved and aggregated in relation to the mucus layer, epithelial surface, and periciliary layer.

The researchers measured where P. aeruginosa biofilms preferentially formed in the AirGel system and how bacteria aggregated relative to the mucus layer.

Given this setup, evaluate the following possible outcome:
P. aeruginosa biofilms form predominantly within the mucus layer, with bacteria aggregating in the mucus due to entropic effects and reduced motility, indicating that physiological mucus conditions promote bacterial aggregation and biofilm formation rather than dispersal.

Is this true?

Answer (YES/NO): NO